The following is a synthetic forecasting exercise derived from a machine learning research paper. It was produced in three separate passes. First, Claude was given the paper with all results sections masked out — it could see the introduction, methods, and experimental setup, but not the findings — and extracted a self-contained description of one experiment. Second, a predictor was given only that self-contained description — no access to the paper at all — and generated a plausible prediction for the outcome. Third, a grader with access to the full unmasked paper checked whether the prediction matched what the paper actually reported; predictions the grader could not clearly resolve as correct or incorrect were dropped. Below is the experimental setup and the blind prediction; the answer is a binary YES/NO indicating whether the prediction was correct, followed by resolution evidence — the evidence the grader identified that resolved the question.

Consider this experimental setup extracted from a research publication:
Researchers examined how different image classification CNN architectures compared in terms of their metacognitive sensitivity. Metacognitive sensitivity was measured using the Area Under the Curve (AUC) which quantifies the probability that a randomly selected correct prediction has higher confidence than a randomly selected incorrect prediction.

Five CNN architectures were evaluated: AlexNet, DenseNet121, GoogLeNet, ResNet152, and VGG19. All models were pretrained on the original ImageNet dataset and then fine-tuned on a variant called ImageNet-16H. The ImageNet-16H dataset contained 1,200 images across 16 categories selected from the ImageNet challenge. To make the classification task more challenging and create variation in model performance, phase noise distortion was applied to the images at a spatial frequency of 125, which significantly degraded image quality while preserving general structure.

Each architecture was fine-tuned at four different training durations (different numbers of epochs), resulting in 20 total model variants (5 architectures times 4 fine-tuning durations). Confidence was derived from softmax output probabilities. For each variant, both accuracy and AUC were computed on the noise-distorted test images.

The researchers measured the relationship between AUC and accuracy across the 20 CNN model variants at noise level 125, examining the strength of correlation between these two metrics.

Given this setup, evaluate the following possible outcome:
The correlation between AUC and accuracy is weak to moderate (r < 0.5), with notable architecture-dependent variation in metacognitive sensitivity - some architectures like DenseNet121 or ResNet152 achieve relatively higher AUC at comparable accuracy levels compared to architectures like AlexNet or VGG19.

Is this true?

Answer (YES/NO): NO